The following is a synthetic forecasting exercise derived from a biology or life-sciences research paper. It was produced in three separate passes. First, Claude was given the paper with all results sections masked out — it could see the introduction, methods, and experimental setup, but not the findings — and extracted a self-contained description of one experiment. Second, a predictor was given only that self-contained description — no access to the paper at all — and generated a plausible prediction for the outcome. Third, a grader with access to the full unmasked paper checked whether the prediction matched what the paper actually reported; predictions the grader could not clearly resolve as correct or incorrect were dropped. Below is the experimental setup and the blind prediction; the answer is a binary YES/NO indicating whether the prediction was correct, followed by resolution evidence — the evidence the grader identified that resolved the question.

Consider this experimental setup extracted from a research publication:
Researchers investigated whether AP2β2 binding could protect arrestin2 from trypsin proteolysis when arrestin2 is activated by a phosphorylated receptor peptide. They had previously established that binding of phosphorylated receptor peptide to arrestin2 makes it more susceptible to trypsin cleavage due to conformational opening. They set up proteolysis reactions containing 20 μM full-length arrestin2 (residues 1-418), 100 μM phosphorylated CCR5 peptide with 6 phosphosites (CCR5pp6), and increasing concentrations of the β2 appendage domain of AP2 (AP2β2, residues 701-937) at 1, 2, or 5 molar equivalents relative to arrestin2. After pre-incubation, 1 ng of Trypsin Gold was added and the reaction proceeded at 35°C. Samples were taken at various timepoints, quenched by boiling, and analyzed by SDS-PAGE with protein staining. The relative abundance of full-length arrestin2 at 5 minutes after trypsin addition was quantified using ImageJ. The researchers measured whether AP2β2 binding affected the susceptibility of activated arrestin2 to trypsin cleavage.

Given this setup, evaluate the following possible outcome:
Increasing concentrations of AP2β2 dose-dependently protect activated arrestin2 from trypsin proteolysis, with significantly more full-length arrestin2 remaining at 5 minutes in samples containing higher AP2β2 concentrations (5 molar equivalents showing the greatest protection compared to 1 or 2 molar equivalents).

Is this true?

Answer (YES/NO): YES